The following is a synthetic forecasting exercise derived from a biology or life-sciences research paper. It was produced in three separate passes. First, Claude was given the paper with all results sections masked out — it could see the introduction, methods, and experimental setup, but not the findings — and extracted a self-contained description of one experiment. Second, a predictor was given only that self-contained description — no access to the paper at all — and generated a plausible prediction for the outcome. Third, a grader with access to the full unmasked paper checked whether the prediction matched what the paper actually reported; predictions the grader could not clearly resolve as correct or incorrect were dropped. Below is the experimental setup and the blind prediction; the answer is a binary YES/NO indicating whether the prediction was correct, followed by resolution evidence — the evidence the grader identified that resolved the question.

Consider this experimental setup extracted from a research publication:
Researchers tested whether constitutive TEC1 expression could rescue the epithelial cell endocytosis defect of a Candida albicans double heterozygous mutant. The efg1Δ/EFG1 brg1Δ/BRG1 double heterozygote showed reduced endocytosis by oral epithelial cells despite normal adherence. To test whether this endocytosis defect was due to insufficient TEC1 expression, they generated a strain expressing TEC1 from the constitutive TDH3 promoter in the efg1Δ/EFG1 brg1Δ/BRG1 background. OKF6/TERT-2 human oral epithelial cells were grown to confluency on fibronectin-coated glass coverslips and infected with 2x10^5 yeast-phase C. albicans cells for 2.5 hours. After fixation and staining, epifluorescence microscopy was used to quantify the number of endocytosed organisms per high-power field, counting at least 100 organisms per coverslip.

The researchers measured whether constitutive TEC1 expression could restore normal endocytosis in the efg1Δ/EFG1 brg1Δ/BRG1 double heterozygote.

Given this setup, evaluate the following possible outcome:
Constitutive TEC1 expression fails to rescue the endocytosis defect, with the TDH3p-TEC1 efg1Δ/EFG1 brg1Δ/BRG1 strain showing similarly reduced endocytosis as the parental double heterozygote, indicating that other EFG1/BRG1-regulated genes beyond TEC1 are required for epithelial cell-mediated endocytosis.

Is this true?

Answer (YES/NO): NO